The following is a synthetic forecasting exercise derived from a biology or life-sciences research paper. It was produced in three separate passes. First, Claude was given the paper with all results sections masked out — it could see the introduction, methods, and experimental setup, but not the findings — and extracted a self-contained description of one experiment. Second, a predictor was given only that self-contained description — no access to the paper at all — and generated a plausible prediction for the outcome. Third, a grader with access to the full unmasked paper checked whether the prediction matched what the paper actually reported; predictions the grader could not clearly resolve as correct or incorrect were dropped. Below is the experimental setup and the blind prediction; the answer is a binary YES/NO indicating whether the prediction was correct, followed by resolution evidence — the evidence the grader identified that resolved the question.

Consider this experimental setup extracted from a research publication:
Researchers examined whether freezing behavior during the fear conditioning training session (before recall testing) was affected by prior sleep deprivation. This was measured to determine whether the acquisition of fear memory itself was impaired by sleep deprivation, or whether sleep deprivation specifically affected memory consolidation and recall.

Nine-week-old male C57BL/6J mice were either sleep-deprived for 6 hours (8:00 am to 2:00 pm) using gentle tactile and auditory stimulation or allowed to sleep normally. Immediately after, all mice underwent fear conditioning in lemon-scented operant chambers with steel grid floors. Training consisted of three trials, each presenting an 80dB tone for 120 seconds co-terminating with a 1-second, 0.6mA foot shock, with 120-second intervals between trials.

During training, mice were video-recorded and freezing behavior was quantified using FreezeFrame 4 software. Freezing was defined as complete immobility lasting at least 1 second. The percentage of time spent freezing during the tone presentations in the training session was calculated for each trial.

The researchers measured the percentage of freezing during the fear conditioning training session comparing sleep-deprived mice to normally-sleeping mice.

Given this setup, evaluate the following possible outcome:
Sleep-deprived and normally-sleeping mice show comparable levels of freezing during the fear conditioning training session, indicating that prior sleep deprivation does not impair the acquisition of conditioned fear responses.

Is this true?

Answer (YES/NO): YES